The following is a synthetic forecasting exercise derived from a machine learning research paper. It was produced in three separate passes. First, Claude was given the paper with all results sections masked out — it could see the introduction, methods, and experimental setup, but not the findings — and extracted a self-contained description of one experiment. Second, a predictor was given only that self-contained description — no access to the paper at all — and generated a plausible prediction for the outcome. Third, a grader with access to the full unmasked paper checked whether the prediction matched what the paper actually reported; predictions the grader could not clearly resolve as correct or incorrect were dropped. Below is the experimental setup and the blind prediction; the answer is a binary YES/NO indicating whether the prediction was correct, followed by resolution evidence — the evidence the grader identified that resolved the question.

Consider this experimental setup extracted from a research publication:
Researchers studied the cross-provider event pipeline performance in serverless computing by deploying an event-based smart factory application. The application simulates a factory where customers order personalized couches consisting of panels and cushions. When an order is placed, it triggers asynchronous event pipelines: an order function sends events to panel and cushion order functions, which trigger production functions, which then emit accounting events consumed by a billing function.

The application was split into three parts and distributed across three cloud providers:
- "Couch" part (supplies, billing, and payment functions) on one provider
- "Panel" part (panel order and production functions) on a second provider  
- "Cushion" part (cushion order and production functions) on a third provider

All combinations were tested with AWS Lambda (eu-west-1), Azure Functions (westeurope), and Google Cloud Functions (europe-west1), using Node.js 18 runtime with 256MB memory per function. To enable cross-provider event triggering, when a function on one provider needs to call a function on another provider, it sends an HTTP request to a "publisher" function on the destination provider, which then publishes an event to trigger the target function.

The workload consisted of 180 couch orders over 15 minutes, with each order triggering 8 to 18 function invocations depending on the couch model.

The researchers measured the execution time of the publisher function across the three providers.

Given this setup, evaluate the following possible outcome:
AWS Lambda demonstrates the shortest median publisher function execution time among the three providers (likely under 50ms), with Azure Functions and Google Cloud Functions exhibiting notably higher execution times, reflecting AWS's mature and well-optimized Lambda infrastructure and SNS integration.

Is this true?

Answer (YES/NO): NO